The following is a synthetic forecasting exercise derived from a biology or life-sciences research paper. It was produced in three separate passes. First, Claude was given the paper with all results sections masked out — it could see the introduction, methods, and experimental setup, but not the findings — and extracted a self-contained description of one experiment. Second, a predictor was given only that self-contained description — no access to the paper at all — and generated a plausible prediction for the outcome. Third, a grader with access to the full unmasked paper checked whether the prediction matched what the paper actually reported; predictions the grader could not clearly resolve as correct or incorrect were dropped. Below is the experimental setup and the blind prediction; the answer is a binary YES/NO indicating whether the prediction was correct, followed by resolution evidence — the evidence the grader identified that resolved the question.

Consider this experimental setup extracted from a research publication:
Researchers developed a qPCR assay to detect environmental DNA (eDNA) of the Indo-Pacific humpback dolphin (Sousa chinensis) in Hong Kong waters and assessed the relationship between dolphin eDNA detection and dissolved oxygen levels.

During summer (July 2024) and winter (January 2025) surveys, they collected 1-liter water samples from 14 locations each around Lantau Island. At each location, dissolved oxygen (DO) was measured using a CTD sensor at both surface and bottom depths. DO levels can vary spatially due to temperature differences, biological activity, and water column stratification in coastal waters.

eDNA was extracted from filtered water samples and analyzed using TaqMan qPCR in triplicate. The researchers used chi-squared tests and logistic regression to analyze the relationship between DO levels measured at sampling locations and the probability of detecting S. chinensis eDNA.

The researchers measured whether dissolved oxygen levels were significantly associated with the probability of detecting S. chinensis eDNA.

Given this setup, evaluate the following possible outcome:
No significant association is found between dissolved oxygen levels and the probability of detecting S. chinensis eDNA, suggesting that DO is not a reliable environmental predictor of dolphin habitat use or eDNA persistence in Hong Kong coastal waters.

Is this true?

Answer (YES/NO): YES